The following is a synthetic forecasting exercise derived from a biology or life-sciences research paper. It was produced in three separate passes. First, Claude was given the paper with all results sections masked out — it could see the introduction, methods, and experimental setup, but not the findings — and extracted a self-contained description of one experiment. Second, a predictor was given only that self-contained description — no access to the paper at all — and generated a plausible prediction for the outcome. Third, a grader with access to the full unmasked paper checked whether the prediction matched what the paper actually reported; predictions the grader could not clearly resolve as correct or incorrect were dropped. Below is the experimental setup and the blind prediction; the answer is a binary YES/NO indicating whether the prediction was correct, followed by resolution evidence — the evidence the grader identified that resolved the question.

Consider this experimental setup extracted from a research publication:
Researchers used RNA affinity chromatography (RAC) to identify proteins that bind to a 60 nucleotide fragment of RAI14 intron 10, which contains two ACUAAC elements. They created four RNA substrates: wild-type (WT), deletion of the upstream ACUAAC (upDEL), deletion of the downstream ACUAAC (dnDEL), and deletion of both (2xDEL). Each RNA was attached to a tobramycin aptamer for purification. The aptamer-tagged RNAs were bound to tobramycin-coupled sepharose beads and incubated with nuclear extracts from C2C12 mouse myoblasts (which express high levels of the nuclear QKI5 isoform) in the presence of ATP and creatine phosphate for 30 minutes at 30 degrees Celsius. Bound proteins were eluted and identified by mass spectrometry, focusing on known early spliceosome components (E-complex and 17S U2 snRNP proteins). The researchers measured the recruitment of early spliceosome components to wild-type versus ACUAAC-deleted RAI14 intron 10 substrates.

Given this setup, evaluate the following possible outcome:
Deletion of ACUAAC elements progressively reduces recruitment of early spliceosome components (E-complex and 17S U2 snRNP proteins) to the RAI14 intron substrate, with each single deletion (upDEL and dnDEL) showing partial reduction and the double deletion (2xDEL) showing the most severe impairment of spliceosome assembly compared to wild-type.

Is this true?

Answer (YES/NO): NO